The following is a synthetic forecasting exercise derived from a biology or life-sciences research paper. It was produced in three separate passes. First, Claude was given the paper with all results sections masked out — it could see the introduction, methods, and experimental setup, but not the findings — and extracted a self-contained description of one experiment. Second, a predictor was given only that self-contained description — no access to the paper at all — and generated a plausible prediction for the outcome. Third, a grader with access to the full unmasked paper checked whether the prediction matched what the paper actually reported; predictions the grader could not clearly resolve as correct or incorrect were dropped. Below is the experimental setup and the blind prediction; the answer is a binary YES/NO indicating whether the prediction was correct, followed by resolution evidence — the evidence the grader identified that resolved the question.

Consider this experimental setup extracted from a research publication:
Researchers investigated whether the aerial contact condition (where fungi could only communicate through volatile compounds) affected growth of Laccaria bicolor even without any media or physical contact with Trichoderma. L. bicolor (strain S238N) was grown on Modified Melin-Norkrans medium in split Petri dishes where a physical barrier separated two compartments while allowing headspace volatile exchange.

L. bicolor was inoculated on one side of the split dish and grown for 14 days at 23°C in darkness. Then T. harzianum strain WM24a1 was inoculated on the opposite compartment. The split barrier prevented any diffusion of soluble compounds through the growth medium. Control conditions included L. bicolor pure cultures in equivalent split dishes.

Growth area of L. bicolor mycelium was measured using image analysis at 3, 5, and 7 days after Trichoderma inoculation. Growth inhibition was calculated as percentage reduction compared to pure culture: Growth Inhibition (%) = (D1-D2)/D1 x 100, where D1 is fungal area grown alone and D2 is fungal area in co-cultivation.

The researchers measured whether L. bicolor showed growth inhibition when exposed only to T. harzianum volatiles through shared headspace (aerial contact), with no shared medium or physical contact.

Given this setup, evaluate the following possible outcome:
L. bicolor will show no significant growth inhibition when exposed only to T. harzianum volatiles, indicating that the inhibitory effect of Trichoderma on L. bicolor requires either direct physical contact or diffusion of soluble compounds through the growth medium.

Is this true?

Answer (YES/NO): NO